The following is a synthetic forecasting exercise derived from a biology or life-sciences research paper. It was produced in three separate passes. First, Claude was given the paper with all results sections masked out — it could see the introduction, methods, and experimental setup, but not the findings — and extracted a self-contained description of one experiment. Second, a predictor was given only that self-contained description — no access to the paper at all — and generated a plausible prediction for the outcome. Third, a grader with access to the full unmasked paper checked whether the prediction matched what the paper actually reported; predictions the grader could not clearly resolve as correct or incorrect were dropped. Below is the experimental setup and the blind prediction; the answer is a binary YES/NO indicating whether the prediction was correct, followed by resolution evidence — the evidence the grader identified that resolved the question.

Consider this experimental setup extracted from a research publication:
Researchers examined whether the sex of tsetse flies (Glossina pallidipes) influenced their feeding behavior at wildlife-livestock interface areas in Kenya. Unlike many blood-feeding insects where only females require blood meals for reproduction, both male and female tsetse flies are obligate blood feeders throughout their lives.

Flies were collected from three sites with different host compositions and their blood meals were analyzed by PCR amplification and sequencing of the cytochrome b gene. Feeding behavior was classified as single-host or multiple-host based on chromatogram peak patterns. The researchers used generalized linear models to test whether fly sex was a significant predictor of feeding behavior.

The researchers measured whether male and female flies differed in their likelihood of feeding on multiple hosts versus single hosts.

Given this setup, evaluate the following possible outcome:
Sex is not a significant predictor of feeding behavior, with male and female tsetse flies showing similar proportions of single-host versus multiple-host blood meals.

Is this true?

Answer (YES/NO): YES